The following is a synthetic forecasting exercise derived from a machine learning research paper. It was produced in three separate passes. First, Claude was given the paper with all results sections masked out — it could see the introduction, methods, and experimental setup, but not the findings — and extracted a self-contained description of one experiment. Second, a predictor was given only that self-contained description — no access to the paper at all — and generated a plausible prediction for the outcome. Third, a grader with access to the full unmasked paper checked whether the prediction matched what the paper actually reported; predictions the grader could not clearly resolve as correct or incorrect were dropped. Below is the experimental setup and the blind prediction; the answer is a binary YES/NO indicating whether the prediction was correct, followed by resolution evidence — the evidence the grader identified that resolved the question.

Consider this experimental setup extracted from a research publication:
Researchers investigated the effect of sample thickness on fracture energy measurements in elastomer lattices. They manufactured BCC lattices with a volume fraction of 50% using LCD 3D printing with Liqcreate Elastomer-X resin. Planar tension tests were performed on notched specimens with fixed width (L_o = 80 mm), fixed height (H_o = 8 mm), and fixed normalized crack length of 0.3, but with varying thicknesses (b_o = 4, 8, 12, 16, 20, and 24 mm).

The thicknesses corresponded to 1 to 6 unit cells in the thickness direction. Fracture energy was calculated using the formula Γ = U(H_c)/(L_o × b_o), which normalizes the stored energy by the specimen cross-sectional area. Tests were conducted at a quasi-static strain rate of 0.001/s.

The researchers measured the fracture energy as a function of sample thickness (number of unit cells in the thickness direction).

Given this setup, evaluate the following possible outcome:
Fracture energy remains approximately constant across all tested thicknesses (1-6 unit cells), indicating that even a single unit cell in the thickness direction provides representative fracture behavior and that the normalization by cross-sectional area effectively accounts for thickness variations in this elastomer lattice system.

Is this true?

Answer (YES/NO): YES